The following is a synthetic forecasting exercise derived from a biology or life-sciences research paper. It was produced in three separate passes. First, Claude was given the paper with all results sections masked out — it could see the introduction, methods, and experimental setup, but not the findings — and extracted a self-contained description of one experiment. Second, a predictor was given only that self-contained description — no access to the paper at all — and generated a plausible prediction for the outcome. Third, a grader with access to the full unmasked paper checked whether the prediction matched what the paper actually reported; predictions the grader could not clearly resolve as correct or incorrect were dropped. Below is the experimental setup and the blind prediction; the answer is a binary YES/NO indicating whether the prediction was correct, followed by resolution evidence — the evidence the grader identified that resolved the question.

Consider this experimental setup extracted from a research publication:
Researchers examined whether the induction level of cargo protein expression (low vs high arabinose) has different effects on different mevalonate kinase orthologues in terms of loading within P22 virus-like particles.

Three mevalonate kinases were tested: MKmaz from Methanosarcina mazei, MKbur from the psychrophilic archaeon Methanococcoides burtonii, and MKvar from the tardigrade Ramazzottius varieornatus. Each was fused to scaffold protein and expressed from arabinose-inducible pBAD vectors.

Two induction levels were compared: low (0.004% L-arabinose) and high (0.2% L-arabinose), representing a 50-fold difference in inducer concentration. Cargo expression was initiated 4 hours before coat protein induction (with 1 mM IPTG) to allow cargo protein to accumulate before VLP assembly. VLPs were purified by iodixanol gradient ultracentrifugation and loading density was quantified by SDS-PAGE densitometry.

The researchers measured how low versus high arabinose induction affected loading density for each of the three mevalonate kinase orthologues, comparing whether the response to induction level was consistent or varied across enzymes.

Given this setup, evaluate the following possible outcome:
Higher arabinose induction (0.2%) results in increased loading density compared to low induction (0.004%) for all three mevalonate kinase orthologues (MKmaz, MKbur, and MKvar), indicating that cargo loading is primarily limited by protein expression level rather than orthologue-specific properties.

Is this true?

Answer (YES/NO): NO